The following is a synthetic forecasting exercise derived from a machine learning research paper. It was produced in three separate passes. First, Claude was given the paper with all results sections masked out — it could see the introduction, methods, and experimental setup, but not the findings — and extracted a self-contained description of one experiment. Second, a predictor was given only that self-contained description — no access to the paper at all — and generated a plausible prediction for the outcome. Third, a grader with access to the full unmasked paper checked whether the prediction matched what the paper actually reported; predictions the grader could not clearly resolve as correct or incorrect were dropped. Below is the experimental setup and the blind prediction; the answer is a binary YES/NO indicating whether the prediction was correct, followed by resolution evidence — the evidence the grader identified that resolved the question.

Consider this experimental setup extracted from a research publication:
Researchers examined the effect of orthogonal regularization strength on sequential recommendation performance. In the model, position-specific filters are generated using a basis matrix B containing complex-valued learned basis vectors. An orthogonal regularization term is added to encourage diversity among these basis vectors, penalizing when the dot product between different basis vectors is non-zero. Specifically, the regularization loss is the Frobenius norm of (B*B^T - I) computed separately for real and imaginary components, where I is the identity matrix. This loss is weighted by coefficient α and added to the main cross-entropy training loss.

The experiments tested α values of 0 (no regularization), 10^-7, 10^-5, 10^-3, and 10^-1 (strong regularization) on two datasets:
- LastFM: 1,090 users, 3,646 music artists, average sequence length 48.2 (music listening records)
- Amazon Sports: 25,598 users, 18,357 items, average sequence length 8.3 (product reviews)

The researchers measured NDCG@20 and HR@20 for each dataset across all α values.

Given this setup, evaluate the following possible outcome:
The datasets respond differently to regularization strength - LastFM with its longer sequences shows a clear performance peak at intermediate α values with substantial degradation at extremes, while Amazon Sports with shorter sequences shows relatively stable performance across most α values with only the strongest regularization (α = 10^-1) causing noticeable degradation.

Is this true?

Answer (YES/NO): NO